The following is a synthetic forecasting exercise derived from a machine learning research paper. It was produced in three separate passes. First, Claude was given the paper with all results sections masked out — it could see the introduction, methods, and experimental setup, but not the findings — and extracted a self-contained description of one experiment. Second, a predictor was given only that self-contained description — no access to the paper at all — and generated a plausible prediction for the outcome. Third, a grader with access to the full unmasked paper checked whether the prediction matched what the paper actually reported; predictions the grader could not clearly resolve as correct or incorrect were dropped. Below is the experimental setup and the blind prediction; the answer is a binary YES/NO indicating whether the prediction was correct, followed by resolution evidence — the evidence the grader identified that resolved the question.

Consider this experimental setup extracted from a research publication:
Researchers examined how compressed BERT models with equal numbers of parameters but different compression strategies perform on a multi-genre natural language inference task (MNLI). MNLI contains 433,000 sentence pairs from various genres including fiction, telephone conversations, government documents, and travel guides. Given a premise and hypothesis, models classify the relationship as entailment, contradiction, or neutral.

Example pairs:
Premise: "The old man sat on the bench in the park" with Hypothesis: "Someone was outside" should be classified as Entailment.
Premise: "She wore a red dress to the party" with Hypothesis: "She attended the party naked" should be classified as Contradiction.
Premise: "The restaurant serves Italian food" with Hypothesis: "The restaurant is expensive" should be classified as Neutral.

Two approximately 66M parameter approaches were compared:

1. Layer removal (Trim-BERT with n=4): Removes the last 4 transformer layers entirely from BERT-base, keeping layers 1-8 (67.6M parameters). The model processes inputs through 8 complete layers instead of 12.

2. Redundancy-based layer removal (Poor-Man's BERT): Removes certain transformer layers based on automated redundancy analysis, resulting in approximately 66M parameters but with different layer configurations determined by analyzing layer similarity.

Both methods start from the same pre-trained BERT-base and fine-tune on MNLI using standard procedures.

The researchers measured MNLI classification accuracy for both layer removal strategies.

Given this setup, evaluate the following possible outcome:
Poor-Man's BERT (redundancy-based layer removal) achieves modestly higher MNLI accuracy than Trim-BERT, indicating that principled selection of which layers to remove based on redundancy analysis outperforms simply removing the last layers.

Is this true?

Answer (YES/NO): NO